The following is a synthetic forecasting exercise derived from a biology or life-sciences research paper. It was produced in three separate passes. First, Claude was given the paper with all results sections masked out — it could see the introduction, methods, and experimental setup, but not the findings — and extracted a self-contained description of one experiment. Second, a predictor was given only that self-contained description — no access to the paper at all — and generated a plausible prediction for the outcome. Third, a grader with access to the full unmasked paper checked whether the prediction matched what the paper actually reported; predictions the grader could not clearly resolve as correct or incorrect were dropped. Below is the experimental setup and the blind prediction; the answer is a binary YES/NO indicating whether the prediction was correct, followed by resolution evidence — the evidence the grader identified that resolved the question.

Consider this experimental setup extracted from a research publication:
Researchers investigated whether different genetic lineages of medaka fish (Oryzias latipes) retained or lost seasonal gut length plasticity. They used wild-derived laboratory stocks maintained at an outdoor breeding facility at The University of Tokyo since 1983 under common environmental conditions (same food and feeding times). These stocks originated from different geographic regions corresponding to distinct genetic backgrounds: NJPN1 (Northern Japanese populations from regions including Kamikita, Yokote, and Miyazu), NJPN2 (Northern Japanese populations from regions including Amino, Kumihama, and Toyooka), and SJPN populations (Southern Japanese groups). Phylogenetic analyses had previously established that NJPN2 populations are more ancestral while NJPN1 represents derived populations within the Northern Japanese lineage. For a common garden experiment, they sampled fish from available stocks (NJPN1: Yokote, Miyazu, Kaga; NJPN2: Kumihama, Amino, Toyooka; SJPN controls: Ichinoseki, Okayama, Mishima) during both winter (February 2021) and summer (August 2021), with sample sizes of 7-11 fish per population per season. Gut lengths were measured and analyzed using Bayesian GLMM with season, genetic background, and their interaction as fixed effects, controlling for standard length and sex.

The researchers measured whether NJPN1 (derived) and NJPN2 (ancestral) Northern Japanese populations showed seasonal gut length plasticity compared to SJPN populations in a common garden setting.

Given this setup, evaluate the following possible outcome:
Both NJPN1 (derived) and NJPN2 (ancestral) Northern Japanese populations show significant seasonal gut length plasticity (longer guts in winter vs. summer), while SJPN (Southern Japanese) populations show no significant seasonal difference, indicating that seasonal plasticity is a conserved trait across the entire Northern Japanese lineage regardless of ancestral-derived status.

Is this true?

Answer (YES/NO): NO